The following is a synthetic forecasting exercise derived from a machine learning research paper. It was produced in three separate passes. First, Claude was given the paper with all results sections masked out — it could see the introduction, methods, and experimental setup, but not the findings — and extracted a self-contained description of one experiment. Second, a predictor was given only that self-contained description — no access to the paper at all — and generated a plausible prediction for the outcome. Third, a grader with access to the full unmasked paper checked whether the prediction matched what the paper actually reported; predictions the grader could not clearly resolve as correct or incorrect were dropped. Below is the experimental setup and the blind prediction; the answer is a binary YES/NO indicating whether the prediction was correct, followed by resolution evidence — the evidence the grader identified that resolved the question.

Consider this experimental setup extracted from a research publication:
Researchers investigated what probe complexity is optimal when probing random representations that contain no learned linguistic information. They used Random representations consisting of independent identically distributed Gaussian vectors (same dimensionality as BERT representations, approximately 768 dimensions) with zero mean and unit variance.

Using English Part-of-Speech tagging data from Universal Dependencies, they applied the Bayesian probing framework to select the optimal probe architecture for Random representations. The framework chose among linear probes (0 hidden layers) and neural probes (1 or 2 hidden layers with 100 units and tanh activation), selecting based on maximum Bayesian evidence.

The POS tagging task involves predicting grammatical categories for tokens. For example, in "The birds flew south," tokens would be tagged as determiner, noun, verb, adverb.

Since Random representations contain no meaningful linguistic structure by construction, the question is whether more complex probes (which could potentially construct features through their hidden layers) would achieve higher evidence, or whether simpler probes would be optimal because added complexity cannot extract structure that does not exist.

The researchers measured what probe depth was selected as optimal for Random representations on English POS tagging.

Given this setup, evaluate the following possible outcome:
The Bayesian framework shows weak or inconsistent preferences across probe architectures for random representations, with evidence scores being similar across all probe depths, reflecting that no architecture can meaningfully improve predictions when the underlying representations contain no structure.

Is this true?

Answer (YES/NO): NO